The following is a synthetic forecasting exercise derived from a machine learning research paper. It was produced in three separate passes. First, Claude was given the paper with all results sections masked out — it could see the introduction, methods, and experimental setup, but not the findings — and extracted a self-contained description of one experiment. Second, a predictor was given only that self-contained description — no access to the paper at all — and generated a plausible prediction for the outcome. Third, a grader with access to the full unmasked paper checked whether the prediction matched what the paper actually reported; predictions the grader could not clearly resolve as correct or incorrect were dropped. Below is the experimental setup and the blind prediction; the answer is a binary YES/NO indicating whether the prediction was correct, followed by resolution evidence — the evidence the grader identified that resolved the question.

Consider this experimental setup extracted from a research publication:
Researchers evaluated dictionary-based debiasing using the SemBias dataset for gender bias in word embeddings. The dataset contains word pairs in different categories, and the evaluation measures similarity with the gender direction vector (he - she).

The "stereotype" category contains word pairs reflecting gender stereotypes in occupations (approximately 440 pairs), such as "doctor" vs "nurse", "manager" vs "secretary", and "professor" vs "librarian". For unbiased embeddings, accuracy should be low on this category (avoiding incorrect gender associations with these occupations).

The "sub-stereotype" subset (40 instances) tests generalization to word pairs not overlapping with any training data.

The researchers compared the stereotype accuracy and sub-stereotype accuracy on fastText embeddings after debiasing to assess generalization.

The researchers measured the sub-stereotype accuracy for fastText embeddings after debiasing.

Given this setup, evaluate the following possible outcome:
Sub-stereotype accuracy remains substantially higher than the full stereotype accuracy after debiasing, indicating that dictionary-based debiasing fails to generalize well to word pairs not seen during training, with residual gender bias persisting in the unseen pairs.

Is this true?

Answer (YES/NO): NO